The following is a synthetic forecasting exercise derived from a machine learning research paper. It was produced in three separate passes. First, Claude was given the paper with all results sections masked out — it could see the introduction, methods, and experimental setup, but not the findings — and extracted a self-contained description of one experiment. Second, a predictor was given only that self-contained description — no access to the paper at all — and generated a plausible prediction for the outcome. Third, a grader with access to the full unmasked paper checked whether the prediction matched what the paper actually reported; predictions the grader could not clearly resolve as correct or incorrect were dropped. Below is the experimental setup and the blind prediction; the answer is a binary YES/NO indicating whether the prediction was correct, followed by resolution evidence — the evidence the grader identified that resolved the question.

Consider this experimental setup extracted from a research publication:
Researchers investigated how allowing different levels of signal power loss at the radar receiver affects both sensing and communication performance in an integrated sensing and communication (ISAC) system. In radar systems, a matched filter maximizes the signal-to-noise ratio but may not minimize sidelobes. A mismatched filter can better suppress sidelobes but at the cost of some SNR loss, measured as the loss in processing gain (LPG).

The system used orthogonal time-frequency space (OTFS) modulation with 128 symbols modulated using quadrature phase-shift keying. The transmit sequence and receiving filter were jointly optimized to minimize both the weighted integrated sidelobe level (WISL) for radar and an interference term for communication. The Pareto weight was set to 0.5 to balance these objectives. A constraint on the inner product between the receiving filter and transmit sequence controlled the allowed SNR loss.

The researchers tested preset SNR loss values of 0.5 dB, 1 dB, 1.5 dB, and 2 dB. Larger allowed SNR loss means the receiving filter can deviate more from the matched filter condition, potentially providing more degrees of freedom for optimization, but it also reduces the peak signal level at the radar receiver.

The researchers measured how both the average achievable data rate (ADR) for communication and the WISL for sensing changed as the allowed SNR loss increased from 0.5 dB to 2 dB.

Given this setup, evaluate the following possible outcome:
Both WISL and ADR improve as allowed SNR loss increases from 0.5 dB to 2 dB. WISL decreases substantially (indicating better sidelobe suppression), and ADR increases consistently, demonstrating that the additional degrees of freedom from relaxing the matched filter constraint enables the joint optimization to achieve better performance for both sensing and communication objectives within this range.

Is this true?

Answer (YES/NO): YES